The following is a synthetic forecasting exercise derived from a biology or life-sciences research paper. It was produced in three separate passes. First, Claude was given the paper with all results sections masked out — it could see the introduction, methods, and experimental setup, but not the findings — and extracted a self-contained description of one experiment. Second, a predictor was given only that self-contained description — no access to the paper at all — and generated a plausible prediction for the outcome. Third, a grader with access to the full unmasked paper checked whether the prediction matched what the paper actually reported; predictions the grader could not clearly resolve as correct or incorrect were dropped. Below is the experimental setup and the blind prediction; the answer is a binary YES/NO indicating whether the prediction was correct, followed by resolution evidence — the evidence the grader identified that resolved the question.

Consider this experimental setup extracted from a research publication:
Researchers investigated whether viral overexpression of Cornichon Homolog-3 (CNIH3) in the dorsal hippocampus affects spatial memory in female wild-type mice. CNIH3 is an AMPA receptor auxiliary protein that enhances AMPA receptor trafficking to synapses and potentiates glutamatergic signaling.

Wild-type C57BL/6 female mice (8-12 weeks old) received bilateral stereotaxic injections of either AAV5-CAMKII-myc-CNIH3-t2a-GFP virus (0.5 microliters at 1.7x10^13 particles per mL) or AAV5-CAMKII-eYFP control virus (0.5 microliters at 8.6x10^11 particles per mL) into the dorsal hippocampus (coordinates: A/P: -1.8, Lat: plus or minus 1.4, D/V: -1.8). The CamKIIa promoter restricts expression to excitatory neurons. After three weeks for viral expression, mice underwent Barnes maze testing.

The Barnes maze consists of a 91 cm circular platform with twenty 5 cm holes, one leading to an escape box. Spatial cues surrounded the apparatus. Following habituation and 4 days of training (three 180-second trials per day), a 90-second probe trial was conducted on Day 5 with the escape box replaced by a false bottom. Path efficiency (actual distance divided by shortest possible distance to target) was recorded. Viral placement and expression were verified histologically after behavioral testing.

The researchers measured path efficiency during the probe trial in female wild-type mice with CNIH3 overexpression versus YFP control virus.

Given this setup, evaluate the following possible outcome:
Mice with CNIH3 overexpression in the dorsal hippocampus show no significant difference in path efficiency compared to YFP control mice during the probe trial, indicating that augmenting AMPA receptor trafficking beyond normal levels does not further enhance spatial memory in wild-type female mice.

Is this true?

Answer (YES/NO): NO